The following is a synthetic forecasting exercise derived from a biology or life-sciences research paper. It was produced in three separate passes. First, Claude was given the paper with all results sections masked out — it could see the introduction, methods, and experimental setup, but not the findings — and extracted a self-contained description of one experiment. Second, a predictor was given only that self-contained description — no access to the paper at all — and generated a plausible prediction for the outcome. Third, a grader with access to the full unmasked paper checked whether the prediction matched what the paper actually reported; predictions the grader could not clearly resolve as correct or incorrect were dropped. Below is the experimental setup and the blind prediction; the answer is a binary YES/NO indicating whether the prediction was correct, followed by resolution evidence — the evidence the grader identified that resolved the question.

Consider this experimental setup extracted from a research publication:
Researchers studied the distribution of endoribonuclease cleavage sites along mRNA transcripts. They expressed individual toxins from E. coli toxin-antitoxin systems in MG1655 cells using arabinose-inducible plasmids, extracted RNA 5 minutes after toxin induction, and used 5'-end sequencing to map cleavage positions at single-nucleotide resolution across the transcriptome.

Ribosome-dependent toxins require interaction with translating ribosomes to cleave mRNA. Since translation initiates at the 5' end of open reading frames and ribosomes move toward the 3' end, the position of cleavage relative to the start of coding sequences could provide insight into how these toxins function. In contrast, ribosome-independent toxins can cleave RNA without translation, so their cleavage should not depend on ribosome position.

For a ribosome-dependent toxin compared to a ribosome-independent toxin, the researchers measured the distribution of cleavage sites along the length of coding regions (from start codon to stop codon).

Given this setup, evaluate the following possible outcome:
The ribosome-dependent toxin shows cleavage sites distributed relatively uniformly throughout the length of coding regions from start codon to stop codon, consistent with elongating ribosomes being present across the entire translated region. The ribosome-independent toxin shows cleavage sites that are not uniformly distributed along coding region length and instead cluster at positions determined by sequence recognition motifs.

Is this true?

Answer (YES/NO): NO